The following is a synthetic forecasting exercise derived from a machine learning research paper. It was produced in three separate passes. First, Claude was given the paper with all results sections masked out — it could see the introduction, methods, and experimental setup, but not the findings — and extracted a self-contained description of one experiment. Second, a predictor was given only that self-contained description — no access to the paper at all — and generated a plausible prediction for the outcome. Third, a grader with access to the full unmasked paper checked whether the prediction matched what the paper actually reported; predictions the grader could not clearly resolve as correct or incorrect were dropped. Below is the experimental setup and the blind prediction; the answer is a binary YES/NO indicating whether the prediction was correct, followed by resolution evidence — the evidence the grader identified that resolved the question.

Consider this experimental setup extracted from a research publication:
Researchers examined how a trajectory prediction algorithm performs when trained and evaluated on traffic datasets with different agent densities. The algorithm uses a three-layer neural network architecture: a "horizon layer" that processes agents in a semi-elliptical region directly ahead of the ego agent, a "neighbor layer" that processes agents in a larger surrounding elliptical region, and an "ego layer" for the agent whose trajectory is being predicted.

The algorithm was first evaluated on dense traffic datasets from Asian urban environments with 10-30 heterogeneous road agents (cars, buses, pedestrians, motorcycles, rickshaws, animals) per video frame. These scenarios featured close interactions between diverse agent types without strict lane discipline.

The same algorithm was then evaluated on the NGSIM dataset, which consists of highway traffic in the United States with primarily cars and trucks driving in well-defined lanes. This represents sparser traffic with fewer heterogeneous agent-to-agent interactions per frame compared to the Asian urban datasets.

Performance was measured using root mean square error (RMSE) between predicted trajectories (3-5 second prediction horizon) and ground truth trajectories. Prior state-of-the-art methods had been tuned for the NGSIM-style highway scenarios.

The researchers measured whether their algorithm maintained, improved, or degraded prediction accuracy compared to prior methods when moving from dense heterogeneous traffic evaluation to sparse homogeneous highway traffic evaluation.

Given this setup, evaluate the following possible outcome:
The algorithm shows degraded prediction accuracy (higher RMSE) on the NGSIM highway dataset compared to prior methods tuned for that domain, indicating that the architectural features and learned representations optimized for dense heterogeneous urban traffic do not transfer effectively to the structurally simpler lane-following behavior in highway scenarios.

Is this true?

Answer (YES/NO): NO